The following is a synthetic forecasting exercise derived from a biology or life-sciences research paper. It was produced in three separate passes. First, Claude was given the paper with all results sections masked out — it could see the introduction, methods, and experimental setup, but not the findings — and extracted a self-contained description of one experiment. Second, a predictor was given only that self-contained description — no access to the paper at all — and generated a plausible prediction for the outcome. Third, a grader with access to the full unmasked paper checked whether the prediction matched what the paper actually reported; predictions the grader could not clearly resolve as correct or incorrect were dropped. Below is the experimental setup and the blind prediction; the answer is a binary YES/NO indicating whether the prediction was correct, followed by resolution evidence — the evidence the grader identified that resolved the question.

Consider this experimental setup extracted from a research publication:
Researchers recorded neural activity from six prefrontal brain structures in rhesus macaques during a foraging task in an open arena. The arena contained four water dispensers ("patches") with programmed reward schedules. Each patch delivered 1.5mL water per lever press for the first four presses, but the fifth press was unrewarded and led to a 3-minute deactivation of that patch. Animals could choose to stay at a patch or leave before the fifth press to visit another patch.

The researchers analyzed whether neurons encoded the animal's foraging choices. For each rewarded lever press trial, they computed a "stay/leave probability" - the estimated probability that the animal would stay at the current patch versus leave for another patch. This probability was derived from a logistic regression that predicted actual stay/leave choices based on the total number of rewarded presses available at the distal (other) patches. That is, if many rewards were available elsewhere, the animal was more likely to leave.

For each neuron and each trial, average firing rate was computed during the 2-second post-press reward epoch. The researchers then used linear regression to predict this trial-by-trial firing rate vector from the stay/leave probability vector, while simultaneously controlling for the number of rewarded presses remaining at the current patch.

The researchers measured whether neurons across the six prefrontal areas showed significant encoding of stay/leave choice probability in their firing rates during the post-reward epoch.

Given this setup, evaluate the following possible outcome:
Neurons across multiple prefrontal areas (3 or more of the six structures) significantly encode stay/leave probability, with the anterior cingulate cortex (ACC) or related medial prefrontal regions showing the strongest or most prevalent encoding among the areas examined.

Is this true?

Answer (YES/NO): NO